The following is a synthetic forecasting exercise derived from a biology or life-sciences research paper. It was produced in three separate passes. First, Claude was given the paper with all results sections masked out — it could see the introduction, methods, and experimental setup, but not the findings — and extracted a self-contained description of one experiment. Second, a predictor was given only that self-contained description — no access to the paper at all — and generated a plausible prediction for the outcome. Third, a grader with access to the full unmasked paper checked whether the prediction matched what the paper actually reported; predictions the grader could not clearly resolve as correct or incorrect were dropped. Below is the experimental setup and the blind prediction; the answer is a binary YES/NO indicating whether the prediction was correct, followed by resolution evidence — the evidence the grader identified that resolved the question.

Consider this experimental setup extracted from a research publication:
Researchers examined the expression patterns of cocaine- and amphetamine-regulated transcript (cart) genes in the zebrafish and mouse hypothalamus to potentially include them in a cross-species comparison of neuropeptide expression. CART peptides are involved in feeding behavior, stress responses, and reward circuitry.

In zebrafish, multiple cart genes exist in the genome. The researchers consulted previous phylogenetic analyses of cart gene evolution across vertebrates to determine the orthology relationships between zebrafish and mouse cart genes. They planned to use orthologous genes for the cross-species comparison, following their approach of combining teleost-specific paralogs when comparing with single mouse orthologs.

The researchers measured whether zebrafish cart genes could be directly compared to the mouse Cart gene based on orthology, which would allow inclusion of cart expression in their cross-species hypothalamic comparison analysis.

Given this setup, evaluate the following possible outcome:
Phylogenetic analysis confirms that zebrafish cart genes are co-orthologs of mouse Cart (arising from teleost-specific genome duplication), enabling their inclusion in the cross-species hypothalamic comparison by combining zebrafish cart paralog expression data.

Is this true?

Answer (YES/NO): NO